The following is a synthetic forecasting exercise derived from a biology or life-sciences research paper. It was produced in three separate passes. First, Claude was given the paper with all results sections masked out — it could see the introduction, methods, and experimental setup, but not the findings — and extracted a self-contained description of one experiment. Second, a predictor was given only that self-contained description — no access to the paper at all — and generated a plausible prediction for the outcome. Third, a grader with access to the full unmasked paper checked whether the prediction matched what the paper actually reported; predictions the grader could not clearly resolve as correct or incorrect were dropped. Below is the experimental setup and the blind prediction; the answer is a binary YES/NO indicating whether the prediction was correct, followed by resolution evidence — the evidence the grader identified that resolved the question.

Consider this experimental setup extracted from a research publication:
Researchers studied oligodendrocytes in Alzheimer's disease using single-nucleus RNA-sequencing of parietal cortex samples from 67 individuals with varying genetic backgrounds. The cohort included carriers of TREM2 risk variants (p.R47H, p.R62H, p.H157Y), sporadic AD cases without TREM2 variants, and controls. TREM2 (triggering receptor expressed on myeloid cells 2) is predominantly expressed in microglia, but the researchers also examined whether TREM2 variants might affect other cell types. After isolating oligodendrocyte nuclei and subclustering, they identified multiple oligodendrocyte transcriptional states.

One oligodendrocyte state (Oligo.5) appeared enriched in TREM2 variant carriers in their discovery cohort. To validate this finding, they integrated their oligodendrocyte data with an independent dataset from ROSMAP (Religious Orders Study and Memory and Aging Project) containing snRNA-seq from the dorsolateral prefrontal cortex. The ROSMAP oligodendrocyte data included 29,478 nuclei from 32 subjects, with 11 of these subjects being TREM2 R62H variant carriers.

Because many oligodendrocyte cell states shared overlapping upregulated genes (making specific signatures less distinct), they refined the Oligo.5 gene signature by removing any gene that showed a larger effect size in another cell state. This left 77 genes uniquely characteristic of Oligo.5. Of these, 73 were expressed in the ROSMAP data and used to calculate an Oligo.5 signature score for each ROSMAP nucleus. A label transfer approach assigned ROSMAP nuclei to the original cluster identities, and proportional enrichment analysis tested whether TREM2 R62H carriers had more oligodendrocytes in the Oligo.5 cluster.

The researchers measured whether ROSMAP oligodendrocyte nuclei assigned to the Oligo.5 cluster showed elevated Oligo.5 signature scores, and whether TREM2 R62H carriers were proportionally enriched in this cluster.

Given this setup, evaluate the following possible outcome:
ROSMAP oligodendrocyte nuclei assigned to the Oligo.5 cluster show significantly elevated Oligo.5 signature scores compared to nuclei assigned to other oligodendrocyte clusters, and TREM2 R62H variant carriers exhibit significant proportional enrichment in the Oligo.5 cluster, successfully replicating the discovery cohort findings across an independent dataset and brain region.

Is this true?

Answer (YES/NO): YES